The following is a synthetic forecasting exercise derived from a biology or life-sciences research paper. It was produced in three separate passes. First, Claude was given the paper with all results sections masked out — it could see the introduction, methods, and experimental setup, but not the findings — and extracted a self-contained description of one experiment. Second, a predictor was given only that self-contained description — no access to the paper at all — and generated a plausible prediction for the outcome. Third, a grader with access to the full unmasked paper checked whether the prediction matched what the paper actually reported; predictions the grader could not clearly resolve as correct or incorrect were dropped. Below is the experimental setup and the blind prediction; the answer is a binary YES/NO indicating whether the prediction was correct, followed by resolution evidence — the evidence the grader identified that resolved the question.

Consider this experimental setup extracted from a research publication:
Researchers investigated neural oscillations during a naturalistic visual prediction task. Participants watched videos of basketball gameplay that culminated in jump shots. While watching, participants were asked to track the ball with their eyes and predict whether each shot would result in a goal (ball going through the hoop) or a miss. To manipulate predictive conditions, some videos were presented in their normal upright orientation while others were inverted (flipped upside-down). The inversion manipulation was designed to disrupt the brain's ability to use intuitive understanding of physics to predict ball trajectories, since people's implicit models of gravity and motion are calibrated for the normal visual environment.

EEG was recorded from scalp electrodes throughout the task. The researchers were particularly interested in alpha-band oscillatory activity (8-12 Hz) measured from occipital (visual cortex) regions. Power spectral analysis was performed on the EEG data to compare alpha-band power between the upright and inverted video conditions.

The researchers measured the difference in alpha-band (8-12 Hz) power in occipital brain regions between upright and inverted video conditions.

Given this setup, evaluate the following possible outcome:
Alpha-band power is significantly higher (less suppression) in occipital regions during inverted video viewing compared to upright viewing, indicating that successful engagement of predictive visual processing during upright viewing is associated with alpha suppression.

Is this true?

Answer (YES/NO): NO